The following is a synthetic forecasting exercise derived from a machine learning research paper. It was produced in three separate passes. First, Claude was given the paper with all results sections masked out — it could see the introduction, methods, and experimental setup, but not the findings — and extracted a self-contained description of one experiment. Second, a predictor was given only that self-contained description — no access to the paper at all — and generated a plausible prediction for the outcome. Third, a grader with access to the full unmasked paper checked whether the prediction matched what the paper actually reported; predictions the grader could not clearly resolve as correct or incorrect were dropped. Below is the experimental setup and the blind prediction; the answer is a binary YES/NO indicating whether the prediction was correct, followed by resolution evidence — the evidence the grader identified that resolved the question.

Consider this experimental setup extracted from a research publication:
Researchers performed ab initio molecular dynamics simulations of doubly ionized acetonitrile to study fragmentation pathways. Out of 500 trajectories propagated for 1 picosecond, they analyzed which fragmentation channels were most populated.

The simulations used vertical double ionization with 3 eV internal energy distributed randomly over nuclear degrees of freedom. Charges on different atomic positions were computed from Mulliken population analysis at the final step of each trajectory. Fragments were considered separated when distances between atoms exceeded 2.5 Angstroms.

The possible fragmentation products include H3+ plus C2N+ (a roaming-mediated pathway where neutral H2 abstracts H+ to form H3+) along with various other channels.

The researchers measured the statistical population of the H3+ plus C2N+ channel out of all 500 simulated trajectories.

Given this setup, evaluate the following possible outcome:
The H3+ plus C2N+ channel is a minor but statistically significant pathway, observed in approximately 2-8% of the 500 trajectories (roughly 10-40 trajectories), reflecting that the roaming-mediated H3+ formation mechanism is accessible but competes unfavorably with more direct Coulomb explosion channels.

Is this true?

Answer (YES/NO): NO